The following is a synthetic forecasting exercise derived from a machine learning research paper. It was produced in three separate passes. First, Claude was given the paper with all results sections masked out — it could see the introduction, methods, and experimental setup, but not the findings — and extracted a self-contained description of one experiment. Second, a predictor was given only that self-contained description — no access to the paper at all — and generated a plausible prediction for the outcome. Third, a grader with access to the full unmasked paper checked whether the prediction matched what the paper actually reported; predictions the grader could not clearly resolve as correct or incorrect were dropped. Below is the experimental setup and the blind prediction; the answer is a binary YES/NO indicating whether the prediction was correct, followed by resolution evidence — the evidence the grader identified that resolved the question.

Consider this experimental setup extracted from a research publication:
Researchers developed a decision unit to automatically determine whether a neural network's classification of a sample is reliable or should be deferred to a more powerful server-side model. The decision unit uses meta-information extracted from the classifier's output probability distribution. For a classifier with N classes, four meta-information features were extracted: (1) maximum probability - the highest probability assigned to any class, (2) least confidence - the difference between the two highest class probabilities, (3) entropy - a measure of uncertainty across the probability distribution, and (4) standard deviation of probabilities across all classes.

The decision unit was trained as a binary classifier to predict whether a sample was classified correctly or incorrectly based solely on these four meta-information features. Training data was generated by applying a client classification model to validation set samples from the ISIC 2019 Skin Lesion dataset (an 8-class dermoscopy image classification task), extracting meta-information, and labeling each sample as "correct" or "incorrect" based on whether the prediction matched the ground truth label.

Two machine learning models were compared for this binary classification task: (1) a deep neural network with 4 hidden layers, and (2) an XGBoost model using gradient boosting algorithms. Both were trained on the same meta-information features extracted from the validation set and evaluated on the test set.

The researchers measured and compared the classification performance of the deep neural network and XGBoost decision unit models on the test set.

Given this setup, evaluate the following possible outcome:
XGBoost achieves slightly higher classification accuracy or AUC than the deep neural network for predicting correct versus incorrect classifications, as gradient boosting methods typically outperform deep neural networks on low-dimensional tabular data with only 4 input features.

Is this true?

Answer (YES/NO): NO